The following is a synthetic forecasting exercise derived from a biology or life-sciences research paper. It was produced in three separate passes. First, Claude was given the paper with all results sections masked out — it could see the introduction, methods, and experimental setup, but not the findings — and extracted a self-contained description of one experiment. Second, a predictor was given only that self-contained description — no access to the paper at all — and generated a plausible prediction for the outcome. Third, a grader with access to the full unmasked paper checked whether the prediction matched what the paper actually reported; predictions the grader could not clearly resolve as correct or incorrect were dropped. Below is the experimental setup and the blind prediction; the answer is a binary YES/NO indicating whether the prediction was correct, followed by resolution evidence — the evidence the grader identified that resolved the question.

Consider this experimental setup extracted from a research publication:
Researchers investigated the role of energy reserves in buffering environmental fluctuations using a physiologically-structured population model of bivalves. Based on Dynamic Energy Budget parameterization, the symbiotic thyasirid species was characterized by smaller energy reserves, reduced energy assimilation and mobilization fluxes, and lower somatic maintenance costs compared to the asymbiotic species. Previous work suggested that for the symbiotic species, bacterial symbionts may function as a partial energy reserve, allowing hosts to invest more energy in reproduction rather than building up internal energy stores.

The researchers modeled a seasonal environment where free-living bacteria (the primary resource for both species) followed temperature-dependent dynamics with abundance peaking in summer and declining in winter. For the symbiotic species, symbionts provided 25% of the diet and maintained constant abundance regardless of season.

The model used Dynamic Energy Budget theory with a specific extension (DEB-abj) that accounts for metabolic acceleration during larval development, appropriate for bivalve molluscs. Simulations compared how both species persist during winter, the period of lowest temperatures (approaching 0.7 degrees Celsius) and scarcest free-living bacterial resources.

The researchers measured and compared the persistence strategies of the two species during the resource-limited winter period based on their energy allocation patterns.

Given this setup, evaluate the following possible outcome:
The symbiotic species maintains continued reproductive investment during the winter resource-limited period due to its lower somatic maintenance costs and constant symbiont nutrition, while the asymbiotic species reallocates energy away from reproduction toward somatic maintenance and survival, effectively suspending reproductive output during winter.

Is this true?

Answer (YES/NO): NO